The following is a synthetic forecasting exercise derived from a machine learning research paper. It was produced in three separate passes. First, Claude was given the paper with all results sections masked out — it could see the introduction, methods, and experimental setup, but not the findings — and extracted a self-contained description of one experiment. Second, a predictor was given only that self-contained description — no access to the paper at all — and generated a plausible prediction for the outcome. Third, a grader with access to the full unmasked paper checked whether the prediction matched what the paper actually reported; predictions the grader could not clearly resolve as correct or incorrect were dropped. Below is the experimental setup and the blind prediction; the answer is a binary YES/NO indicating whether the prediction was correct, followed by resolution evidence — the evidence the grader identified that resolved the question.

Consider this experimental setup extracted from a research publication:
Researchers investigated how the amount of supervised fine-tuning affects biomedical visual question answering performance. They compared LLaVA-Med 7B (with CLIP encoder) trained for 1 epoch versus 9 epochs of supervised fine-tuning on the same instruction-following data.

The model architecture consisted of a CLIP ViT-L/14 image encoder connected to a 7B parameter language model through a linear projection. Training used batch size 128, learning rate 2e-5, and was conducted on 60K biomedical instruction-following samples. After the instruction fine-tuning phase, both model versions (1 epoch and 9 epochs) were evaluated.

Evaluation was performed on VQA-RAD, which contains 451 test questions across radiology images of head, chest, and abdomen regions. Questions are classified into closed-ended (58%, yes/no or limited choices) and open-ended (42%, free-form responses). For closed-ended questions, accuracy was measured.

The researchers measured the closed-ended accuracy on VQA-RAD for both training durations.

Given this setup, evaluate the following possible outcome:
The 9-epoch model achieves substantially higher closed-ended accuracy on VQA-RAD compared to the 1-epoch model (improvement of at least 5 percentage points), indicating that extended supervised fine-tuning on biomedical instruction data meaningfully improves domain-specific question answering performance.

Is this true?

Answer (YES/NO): YES